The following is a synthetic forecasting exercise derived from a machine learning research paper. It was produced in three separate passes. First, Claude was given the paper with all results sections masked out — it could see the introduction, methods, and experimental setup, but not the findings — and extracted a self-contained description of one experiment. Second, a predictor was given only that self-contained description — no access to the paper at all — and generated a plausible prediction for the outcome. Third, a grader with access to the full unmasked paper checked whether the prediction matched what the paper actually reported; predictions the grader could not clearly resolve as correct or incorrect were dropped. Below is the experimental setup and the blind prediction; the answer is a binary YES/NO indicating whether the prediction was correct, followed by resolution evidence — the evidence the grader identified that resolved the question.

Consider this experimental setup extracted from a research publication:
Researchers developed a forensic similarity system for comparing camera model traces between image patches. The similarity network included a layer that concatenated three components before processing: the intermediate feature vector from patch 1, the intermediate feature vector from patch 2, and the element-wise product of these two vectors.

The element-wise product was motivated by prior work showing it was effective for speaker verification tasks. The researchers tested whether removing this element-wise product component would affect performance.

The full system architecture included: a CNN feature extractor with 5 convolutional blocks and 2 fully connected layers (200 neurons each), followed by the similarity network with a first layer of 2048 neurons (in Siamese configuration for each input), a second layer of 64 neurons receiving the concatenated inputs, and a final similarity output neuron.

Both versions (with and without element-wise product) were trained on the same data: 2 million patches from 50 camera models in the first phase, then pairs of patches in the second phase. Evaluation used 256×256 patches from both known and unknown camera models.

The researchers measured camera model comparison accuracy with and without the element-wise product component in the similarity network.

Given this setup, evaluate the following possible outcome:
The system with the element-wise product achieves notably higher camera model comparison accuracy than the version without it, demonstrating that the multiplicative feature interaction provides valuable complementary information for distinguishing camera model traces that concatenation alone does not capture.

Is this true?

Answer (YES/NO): NO